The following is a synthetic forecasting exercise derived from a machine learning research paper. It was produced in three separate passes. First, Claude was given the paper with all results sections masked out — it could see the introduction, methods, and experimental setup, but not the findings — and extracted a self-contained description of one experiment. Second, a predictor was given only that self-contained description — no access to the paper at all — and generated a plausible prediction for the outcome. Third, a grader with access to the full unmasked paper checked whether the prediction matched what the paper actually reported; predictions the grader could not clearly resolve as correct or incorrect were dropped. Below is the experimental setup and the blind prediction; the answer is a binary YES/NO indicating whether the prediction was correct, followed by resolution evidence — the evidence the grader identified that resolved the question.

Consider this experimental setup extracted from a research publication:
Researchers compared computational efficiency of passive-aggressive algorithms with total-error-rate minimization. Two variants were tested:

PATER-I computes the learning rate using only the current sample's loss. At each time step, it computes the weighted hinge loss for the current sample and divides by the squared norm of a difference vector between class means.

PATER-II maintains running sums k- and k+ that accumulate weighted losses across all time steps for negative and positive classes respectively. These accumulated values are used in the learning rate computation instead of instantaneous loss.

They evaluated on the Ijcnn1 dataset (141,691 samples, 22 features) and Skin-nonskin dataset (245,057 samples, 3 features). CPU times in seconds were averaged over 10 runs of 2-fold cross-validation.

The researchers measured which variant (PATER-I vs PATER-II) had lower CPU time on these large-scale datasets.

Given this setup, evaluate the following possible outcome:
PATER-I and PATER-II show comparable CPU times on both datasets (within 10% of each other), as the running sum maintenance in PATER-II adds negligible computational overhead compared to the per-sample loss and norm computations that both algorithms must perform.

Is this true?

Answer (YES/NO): NO